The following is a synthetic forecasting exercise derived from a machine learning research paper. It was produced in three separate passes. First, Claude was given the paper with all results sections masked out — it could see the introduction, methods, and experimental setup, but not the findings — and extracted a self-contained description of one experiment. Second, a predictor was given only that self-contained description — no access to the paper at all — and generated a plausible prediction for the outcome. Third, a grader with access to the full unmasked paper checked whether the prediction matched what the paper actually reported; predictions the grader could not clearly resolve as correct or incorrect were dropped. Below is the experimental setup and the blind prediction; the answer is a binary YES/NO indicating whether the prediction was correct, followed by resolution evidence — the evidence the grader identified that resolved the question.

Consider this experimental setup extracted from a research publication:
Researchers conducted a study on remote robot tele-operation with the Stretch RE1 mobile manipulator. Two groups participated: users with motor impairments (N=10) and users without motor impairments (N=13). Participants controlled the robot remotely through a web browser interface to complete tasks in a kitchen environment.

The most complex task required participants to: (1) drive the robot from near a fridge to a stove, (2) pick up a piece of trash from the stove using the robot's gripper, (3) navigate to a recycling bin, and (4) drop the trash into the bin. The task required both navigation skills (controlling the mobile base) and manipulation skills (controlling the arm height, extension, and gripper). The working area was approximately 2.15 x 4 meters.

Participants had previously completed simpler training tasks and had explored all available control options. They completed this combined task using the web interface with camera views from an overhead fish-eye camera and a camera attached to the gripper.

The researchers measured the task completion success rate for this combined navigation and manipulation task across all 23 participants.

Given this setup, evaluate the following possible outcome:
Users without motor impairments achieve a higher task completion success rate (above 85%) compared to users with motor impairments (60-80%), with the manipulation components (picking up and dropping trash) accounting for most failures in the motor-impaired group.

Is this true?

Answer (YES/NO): NO